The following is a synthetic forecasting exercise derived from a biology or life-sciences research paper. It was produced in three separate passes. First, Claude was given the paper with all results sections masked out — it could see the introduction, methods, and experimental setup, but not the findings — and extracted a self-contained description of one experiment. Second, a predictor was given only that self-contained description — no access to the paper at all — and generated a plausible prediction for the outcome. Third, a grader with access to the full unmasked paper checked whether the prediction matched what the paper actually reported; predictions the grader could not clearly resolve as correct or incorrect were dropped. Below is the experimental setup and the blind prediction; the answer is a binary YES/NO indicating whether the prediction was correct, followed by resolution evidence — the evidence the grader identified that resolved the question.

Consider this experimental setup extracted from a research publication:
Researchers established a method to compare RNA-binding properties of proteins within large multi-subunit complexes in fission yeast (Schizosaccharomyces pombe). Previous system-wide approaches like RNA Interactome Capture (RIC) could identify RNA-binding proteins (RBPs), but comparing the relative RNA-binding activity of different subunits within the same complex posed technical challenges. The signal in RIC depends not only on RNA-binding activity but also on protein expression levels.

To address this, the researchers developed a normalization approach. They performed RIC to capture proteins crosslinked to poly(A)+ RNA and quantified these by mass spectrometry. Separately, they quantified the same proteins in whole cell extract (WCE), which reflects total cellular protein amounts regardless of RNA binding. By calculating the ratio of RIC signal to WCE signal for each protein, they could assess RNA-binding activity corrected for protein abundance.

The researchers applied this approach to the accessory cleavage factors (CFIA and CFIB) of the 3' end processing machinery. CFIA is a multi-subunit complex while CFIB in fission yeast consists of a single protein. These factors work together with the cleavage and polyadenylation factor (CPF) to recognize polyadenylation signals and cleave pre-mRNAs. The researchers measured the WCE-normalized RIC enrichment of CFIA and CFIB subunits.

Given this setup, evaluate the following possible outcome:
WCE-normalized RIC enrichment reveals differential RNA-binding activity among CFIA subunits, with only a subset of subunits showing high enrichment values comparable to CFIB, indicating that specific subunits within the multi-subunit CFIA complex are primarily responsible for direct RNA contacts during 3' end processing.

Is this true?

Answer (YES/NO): NO